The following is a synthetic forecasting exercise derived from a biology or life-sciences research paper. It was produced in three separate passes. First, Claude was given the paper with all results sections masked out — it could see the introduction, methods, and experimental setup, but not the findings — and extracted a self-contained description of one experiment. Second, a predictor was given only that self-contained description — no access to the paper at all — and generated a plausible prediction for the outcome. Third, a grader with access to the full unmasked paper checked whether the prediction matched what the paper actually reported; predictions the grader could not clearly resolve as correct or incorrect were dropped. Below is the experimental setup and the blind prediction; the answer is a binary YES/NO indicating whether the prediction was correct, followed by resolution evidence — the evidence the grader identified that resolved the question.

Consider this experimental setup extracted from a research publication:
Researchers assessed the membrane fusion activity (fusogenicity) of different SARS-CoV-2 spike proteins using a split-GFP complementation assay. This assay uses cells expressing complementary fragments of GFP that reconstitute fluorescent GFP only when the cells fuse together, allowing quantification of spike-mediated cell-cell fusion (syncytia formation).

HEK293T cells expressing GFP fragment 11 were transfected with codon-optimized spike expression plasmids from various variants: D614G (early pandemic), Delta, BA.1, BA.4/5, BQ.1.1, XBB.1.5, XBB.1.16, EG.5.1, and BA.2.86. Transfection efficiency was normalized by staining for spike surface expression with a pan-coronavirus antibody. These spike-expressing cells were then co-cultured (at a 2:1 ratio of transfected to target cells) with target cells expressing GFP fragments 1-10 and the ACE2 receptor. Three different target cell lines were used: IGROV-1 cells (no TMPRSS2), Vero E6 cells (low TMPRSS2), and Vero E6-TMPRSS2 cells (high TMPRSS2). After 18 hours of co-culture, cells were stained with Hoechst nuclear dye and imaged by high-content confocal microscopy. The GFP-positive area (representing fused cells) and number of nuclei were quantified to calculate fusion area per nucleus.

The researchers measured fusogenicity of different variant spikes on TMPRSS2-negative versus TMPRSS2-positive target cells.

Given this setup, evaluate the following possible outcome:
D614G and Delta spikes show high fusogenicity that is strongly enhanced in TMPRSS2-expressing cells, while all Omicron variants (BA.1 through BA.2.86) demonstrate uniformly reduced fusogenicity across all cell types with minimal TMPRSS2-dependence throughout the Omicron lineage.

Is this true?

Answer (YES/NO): NO